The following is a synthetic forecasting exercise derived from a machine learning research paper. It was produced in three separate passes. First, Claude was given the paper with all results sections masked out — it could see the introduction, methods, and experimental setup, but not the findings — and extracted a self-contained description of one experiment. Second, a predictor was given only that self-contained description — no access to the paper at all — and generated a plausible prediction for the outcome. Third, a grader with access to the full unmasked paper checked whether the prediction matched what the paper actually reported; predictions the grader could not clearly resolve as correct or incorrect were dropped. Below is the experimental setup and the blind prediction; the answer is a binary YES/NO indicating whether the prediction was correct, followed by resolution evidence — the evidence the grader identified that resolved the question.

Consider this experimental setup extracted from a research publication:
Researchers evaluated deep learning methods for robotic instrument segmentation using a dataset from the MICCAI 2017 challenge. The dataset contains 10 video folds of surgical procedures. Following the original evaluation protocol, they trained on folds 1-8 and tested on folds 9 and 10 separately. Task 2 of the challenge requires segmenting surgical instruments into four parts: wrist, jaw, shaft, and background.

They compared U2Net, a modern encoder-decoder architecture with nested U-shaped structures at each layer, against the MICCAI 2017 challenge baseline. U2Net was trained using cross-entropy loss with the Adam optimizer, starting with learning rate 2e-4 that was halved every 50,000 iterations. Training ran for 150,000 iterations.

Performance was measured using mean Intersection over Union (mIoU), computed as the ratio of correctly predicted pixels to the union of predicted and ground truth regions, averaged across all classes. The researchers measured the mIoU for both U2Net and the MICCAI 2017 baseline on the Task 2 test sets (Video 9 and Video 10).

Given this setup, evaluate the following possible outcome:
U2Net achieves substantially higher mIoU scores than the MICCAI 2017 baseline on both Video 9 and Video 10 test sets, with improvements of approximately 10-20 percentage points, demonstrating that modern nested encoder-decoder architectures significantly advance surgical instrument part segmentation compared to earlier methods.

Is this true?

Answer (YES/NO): NO